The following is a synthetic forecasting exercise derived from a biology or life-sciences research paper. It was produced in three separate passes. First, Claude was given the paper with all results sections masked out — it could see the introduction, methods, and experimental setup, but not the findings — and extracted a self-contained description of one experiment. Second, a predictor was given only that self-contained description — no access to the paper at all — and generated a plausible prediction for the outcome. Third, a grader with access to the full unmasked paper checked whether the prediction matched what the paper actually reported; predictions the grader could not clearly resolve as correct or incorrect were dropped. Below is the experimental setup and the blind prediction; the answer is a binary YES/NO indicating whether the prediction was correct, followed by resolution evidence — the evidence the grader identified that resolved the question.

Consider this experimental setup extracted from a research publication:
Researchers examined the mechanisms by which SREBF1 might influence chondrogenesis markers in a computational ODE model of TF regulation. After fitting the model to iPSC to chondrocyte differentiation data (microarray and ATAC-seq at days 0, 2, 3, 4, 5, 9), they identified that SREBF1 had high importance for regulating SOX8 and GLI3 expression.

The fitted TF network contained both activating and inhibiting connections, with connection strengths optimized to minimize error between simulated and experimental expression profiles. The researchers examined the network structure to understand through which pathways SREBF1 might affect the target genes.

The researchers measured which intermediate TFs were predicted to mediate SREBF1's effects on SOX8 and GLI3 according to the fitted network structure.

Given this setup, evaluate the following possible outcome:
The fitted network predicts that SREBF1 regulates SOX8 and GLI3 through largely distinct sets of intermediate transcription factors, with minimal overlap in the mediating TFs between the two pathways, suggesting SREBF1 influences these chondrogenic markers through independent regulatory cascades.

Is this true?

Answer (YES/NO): YES